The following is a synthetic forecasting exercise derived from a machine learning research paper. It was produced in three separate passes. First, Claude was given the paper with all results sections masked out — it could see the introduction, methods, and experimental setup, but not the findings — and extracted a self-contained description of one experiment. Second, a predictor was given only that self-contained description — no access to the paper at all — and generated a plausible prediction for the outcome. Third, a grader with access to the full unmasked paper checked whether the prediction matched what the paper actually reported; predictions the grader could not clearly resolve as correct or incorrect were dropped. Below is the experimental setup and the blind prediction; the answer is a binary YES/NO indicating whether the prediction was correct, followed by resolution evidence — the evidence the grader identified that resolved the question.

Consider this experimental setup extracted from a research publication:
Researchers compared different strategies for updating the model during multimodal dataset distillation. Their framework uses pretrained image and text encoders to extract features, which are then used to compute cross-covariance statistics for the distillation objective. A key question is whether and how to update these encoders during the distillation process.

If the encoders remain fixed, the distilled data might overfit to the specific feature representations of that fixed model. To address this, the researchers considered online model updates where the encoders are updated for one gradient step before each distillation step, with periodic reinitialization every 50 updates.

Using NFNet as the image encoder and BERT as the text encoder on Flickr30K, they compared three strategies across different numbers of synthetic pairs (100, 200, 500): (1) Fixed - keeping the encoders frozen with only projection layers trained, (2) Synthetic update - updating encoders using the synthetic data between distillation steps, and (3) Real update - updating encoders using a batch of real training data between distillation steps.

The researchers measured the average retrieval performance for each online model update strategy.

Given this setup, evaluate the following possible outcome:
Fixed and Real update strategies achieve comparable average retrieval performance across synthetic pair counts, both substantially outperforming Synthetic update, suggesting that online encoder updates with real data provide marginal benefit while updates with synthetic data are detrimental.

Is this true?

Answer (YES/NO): NO